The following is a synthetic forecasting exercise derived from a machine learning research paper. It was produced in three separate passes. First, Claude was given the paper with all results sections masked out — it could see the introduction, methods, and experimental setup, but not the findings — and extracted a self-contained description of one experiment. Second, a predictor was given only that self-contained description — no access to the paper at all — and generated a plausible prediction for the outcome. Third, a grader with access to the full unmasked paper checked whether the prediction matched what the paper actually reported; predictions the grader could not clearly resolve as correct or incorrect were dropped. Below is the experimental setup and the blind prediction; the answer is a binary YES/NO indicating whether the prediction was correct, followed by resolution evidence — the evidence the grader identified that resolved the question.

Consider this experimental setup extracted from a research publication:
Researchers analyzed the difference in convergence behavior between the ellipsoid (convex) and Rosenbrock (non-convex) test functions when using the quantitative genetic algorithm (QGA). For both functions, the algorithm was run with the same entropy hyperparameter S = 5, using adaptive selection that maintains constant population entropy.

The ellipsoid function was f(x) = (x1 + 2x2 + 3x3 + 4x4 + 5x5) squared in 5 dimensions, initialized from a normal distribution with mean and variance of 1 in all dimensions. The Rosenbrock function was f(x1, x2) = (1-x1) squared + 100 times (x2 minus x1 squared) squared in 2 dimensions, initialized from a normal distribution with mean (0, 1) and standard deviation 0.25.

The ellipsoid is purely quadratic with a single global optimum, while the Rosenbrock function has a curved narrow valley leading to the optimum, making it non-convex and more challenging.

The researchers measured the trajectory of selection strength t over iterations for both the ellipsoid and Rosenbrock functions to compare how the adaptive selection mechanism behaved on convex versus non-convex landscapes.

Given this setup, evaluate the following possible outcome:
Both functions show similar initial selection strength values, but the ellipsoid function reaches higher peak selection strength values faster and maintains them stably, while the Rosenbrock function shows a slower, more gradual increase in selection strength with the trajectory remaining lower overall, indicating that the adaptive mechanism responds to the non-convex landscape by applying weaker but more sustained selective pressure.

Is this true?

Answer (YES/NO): NO